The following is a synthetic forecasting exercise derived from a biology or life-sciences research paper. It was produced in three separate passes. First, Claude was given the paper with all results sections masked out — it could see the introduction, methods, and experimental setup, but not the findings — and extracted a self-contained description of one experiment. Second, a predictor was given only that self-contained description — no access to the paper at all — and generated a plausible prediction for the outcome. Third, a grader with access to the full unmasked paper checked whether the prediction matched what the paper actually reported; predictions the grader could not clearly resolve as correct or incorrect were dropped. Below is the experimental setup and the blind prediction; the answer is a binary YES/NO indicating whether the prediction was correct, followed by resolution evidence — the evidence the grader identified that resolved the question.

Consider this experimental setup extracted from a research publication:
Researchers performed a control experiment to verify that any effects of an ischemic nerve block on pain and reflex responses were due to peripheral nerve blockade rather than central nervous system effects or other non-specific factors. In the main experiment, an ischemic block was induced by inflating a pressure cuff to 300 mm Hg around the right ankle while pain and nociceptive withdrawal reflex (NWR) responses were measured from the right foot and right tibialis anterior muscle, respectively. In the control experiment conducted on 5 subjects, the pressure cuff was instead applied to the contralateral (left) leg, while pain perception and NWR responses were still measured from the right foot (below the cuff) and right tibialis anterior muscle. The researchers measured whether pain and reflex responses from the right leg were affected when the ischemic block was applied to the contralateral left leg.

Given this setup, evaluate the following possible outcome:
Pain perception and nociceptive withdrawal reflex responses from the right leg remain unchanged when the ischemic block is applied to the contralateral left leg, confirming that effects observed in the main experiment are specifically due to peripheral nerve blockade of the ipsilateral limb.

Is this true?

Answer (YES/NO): YES